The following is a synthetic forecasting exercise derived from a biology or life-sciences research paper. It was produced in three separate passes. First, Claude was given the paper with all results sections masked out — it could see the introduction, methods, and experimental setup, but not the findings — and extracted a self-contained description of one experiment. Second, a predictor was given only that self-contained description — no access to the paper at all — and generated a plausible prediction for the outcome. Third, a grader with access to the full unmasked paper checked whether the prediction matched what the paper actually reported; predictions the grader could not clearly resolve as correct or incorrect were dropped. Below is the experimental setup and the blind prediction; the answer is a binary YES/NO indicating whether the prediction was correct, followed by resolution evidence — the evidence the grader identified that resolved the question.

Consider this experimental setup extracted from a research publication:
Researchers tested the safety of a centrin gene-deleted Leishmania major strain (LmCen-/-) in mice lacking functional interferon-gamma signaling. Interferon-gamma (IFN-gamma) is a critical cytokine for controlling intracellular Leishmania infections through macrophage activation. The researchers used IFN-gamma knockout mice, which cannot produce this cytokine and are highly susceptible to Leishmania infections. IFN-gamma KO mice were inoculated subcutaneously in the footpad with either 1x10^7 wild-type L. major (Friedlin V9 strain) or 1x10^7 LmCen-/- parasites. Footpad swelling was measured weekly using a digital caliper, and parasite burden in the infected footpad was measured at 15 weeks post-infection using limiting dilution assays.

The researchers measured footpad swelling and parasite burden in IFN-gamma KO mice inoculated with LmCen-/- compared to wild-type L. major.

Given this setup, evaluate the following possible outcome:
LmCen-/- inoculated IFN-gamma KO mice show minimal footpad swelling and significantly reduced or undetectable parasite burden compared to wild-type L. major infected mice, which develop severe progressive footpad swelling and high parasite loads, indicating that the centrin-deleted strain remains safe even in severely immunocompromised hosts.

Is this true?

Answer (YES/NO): YES